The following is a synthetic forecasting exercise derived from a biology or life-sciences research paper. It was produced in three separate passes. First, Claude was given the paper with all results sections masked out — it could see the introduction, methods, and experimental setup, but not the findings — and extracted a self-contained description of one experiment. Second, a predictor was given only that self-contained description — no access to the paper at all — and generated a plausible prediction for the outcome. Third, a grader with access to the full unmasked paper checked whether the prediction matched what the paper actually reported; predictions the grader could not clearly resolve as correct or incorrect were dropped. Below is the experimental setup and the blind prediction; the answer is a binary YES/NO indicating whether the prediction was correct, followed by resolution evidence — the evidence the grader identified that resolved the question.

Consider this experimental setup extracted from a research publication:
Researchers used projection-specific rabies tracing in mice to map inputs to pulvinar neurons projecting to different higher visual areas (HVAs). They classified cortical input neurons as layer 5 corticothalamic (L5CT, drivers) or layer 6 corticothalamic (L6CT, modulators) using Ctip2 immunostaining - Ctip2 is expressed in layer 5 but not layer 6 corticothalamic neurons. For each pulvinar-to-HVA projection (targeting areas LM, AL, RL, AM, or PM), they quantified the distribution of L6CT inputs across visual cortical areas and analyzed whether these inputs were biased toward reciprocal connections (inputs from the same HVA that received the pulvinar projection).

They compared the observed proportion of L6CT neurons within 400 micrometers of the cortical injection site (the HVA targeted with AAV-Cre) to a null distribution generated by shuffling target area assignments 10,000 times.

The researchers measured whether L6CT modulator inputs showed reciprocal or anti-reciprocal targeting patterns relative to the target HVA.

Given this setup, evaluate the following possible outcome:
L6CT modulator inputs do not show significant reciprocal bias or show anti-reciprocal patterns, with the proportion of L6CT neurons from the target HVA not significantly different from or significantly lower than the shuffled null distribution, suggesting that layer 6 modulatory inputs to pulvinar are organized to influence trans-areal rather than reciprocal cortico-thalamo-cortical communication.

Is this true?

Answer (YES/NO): NO